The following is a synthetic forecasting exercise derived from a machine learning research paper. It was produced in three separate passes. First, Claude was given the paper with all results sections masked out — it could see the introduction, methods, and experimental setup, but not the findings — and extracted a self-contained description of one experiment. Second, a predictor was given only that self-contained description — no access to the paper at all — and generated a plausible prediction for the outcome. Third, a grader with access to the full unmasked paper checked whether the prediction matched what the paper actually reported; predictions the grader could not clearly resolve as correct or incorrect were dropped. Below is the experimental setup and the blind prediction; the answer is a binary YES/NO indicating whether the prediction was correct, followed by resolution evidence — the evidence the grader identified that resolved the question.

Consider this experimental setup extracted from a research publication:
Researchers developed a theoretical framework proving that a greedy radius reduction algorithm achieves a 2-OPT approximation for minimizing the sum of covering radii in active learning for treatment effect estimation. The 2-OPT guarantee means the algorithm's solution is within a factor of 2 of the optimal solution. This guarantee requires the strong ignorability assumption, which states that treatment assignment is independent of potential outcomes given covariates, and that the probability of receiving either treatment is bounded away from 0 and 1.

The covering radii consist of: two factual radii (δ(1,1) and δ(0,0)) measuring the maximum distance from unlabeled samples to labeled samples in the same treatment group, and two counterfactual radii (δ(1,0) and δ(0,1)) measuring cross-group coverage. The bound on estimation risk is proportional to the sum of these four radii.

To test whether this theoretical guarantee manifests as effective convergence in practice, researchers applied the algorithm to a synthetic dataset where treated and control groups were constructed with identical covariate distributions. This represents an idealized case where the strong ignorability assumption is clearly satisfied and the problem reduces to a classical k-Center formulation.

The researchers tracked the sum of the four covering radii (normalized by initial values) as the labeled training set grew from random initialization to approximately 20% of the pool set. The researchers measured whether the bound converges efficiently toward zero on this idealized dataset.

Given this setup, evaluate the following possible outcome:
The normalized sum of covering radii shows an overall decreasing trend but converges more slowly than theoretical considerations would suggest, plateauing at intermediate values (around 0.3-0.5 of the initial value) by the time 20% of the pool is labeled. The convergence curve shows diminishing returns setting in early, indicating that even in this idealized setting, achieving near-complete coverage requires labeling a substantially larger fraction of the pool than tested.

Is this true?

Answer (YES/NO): NO